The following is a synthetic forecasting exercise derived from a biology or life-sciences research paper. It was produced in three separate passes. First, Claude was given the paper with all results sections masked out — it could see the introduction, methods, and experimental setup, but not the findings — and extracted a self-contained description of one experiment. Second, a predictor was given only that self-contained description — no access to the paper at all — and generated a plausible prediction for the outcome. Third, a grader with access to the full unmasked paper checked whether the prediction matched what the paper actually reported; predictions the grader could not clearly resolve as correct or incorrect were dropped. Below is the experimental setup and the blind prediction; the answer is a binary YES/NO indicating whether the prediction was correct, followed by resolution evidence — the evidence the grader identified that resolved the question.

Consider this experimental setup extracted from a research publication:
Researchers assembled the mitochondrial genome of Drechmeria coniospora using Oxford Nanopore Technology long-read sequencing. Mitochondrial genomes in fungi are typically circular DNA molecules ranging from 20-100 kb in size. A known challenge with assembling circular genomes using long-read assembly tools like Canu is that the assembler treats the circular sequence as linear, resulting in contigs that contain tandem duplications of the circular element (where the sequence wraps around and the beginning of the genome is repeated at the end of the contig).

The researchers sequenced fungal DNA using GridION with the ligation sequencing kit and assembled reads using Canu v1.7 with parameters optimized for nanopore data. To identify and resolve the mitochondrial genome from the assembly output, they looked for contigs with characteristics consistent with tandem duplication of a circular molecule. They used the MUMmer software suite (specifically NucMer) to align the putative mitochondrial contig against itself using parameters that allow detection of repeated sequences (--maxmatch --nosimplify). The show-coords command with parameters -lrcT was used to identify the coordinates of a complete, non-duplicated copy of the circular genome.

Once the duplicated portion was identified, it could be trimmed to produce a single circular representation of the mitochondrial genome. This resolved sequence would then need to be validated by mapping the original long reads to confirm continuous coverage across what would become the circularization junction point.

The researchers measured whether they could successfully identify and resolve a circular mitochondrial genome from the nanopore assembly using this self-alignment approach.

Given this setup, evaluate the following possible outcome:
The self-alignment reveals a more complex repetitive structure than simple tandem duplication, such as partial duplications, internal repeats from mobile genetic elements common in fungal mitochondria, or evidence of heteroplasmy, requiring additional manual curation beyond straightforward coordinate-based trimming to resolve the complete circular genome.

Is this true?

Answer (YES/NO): NO